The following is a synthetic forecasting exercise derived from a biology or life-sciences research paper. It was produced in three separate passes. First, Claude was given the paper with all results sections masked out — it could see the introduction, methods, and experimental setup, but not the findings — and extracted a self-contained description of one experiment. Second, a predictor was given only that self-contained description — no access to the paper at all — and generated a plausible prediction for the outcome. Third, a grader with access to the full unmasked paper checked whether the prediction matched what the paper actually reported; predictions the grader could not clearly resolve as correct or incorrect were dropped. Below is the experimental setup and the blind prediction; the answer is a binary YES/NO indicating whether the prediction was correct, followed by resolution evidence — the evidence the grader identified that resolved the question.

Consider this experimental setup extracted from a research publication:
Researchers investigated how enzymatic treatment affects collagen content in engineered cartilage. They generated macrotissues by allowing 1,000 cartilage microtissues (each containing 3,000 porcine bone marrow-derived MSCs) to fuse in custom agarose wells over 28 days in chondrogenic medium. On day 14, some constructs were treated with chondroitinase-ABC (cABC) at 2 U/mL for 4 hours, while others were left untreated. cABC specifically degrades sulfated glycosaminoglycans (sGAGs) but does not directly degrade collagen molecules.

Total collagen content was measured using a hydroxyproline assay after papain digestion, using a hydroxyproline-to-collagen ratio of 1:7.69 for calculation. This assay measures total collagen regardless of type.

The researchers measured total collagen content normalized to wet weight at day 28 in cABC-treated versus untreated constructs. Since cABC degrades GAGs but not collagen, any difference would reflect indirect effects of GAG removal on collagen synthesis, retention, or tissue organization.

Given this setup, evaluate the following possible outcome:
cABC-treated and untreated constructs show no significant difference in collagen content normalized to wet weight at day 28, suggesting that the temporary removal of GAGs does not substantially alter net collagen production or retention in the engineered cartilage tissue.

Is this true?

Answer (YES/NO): NO